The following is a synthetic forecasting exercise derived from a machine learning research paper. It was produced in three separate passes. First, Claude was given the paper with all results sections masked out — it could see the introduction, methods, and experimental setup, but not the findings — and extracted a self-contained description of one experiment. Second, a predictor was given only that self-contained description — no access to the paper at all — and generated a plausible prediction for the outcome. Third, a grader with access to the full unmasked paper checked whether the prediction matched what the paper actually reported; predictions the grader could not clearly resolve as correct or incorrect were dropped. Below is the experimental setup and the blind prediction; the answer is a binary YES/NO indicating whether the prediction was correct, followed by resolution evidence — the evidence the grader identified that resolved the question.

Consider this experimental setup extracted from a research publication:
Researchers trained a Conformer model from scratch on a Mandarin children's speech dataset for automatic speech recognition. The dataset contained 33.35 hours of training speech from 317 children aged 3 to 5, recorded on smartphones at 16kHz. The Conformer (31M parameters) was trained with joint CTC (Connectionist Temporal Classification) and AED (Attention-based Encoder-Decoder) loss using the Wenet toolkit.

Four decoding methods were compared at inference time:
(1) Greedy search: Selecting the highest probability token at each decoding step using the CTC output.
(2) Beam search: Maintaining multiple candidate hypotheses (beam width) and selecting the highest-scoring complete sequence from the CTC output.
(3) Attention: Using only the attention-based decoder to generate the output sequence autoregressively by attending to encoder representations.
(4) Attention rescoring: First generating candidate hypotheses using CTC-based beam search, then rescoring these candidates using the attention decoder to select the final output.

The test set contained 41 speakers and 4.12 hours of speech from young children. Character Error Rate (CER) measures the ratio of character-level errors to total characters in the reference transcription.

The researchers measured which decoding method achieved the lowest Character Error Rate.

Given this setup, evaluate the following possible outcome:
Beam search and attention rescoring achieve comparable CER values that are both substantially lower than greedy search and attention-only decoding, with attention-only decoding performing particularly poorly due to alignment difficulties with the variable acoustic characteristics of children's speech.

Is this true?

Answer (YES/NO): NO